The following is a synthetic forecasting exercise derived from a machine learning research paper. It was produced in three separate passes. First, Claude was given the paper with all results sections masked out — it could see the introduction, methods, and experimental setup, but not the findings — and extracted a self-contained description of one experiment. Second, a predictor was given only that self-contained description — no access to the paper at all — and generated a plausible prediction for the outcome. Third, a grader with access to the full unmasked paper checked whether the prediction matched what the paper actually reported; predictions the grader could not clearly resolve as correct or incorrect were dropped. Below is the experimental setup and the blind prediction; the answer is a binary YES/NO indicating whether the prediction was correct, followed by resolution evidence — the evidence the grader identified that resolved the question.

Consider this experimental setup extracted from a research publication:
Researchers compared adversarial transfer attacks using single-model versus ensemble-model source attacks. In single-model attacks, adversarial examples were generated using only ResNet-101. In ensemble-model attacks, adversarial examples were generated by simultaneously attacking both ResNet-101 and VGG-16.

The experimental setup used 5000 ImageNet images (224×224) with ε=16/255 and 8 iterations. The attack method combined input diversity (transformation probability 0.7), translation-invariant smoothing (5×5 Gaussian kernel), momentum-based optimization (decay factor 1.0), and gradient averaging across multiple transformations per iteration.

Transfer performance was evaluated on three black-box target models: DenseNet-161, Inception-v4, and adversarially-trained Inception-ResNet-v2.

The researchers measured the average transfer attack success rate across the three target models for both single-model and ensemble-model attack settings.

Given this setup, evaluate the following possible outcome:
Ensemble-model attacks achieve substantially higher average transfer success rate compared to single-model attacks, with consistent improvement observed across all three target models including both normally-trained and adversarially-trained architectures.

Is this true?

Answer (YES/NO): NO